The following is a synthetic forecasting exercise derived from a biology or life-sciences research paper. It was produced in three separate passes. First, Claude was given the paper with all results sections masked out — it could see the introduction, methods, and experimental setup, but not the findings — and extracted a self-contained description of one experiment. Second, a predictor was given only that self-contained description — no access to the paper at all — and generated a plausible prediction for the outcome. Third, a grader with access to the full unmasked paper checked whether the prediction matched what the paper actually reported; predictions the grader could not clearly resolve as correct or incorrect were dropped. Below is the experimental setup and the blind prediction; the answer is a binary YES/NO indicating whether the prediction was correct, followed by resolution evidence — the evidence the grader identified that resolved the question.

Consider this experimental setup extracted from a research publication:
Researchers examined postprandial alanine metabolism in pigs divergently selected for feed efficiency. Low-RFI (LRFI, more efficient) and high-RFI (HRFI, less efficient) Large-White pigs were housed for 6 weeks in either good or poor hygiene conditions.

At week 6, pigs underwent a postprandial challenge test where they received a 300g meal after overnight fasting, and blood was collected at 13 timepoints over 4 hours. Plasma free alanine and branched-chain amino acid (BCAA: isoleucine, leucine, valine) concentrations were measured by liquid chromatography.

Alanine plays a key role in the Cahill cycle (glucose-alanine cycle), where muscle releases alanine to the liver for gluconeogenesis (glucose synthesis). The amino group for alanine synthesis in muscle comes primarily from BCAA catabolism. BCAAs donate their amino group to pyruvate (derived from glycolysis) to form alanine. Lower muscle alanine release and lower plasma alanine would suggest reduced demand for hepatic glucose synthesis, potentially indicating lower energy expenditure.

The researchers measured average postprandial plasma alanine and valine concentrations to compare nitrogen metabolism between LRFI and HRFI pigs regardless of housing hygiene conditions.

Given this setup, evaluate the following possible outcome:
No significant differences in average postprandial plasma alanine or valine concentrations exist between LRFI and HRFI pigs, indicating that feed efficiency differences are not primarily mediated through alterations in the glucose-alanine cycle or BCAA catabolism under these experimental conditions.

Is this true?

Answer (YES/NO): NO